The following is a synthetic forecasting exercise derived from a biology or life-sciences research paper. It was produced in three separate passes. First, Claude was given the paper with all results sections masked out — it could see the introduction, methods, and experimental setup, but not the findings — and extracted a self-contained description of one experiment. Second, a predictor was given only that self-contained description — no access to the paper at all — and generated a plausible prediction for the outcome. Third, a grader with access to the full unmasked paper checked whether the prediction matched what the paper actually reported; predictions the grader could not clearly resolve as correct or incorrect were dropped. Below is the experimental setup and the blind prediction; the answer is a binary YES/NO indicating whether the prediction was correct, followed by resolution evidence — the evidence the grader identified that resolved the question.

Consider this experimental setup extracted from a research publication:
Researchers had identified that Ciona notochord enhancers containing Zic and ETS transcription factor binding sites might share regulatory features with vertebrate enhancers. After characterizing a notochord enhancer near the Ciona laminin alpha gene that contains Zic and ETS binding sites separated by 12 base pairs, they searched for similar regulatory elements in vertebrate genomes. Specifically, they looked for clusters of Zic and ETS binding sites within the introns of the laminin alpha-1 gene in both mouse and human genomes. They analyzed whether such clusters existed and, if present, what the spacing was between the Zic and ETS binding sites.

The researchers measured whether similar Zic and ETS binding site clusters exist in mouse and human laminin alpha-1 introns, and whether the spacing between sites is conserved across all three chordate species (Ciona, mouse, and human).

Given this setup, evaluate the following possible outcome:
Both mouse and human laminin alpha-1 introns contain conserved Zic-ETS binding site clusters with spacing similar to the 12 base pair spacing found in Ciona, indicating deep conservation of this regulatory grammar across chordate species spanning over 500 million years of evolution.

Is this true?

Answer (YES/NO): YES